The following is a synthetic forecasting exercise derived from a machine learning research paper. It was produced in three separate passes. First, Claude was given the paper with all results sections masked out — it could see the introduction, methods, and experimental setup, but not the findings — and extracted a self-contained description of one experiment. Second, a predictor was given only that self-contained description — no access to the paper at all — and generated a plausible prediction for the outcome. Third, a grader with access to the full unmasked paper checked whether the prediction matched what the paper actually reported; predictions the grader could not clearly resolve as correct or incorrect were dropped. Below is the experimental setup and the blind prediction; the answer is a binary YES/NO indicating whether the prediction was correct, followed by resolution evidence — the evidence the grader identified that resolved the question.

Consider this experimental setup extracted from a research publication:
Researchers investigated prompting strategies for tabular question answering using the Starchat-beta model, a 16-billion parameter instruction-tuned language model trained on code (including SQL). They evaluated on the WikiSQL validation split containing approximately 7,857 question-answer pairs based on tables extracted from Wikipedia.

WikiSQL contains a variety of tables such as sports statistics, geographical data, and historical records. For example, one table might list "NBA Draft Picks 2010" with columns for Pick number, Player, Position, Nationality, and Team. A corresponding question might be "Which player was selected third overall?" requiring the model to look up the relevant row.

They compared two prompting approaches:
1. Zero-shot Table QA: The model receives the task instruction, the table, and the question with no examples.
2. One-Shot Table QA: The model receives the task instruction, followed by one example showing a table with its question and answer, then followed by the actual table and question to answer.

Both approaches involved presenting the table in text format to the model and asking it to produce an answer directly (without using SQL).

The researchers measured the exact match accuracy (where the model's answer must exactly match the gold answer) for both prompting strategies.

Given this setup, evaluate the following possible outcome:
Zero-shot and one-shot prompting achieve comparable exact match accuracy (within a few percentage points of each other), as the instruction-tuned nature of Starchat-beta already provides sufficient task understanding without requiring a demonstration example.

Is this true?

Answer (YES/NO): YES